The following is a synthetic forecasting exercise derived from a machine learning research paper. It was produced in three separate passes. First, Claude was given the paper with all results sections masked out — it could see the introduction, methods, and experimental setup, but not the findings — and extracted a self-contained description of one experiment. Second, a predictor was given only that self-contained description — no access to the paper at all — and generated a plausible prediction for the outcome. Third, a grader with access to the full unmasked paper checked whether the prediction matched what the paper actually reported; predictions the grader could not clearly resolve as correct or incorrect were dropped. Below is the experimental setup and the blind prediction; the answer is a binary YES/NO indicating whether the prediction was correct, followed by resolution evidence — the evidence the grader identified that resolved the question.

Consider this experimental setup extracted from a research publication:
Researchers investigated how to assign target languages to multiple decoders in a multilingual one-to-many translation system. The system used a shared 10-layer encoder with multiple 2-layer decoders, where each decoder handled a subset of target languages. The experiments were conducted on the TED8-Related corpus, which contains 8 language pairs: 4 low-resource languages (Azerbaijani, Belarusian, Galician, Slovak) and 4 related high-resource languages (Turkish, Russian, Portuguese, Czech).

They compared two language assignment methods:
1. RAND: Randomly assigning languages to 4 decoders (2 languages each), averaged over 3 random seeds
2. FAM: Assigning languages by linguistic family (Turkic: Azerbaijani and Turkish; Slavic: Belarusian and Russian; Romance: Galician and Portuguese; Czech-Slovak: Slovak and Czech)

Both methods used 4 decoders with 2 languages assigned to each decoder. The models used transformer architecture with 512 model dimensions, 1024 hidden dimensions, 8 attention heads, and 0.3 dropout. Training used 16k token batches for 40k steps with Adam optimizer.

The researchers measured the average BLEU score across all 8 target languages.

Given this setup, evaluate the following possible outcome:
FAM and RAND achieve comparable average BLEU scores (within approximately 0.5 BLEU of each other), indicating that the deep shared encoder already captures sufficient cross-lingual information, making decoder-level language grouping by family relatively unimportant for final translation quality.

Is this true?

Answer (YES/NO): NO